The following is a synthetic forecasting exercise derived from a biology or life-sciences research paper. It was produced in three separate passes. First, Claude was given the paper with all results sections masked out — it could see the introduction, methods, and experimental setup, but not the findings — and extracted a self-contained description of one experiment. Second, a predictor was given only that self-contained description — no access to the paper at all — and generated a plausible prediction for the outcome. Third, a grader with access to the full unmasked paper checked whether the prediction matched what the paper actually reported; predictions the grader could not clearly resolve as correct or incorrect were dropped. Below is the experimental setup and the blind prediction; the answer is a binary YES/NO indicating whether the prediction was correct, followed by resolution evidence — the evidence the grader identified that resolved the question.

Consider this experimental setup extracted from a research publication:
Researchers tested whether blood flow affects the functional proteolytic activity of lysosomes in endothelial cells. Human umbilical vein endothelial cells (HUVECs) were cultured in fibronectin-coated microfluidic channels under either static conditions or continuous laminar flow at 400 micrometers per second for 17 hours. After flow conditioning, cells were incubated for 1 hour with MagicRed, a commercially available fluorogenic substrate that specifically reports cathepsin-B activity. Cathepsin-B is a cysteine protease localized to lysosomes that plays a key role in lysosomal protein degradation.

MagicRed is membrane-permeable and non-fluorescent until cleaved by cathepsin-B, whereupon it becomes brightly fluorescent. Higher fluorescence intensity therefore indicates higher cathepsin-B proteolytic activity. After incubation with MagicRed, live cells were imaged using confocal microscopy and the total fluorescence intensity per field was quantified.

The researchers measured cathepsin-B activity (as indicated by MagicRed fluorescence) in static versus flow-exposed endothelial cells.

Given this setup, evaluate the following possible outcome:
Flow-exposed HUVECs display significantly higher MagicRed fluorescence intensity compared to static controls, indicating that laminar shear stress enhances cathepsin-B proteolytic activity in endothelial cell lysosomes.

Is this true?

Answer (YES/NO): YES